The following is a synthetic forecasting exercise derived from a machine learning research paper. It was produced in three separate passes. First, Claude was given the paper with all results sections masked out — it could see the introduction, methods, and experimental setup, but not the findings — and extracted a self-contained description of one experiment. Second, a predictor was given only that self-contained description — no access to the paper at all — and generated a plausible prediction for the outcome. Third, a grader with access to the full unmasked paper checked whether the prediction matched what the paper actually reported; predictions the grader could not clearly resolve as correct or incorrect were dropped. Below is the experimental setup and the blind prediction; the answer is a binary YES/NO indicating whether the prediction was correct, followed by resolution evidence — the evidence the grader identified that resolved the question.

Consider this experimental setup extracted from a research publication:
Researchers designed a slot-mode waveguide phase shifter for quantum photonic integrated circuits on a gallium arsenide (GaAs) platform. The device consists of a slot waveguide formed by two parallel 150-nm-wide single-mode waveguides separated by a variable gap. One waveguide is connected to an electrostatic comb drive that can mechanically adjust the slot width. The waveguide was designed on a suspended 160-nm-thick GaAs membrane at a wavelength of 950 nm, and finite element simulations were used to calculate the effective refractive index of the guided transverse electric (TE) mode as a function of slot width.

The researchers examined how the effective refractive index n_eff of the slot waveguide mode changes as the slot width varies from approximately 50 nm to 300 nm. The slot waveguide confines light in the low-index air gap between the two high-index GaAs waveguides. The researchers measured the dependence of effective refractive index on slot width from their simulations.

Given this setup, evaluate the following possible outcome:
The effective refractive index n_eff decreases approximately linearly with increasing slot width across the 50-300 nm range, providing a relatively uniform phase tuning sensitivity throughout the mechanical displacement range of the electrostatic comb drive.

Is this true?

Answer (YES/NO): NO